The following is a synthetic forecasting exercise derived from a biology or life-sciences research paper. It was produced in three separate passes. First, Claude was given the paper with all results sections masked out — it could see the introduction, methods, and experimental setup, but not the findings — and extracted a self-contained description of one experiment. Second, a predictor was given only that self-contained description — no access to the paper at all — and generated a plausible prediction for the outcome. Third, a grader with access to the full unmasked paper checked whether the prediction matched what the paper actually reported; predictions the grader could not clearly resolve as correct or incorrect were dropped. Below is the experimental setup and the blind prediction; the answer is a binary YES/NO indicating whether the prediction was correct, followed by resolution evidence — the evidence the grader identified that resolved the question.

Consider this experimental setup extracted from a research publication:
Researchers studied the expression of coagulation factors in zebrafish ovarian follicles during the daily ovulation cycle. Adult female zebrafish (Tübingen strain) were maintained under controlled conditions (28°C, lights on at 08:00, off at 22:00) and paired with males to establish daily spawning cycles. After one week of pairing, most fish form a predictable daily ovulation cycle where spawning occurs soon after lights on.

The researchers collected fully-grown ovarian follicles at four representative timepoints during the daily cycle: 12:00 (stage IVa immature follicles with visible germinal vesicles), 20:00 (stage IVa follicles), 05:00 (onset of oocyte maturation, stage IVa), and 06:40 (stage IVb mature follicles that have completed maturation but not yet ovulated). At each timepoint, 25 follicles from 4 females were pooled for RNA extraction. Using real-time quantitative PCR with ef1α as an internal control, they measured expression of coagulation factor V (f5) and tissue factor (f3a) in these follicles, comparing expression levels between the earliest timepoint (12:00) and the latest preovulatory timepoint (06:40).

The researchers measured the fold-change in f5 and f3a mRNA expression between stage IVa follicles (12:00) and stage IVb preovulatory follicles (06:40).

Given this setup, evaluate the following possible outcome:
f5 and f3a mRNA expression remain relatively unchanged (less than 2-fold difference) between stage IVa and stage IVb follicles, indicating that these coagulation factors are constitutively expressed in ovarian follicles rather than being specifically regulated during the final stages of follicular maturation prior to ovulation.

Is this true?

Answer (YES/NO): NO